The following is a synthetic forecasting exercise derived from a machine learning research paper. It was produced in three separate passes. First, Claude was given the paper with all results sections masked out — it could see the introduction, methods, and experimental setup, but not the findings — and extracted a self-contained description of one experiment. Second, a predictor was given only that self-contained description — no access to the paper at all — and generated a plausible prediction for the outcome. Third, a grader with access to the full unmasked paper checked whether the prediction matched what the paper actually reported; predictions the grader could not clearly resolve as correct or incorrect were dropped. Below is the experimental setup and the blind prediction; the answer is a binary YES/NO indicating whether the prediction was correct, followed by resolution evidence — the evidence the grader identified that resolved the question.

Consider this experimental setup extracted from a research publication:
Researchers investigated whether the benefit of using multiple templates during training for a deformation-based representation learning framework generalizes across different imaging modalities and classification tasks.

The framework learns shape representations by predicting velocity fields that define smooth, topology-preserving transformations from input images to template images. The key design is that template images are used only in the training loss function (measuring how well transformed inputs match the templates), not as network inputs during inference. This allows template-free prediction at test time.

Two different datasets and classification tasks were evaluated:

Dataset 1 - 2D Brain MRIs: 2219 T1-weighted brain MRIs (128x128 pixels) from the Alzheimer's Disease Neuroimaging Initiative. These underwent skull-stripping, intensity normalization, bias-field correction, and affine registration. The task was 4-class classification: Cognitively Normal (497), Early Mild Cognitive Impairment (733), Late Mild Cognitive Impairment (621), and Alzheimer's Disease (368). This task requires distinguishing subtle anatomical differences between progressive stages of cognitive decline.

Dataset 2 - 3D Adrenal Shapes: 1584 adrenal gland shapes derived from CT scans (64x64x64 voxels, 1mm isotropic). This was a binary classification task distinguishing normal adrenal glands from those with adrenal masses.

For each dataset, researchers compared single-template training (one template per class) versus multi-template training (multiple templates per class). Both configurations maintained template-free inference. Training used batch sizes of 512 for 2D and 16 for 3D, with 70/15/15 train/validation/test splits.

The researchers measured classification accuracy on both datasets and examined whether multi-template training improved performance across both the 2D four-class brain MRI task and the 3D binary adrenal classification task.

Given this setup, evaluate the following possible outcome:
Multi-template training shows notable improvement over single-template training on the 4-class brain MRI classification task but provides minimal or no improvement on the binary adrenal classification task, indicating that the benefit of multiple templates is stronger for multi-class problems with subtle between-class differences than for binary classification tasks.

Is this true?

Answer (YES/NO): NO